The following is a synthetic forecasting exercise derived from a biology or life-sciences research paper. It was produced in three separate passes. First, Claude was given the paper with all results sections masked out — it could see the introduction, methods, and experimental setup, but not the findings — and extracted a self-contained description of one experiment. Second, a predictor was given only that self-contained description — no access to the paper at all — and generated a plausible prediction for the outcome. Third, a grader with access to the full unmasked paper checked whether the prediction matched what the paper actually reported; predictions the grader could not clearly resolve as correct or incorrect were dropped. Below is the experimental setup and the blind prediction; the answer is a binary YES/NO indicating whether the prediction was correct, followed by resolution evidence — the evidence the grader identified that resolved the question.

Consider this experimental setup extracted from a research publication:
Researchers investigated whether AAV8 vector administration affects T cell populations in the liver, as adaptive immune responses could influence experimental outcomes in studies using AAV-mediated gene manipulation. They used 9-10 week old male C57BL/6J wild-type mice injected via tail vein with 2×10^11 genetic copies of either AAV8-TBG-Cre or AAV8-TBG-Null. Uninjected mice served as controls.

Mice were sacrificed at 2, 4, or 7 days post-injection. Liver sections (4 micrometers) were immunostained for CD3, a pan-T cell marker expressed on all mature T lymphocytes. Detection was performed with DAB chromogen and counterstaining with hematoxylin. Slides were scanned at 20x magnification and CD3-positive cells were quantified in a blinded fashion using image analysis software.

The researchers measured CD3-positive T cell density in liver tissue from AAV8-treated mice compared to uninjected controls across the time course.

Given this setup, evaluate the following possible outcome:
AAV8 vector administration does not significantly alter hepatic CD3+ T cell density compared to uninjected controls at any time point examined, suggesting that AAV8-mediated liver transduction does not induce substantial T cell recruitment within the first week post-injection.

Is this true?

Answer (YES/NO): YES